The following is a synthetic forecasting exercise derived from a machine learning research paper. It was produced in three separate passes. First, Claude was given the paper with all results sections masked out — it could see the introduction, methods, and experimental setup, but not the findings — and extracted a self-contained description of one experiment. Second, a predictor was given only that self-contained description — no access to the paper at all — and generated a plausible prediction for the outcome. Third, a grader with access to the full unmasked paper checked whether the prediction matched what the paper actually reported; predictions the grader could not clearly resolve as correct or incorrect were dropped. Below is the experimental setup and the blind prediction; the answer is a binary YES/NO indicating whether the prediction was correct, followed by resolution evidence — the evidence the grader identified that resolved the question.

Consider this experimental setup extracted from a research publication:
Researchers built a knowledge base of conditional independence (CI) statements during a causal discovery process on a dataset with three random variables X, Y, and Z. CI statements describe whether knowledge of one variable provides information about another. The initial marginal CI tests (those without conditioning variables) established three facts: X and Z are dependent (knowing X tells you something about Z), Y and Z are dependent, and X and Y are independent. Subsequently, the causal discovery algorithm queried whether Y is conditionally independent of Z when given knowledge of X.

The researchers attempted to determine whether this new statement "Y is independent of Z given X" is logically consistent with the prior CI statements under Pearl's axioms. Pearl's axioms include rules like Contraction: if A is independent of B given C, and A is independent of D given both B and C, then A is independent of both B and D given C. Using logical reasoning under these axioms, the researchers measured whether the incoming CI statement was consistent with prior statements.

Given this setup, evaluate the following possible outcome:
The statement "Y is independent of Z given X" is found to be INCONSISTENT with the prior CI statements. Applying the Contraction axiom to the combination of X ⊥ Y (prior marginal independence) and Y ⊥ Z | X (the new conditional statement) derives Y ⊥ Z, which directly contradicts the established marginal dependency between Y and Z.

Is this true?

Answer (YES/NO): YES